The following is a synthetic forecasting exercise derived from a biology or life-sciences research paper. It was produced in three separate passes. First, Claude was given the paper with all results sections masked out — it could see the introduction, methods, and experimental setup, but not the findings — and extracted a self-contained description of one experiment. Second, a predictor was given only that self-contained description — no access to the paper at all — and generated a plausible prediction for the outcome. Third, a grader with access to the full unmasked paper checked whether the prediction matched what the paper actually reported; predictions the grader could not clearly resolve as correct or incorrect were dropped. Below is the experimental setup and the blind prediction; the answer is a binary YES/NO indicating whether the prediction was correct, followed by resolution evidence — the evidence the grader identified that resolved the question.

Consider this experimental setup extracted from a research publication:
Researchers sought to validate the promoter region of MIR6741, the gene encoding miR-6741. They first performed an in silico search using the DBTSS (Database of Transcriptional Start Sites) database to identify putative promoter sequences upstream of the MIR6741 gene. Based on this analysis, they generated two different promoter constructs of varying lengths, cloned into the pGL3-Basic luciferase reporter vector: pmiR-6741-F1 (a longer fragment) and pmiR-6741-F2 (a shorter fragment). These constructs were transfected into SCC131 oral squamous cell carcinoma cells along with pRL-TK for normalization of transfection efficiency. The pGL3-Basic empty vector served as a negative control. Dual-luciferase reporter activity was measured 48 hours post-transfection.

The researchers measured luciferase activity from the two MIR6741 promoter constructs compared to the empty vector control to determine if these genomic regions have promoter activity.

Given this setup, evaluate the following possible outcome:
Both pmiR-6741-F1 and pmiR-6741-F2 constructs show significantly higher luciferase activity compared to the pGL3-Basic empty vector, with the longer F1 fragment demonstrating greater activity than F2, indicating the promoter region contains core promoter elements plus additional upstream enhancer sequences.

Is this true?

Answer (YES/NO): NO